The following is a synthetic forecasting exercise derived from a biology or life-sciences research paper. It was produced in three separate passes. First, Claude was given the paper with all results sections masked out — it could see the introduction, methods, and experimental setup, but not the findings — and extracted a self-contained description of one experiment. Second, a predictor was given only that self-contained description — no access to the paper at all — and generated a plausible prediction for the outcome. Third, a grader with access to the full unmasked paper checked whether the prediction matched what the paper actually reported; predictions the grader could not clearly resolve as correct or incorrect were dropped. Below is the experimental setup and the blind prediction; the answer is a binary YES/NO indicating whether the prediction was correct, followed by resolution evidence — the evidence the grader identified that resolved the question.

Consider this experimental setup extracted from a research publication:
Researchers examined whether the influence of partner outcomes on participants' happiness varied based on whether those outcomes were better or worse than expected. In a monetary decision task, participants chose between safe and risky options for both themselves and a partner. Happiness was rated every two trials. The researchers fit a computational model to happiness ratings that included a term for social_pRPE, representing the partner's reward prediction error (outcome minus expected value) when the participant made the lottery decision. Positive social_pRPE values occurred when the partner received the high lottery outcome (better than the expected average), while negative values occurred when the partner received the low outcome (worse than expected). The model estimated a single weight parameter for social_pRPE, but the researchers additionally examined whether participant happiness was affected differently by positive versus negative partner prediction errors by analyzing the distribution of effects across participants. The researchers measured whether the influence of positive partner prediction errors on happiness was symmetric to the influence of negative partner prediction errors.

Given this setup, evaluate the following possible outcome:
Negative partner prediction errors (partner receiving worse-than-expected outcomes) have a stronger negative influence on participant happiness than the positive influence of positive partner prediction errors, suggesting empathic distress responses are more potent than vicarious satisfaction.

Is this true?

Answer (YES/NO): YES